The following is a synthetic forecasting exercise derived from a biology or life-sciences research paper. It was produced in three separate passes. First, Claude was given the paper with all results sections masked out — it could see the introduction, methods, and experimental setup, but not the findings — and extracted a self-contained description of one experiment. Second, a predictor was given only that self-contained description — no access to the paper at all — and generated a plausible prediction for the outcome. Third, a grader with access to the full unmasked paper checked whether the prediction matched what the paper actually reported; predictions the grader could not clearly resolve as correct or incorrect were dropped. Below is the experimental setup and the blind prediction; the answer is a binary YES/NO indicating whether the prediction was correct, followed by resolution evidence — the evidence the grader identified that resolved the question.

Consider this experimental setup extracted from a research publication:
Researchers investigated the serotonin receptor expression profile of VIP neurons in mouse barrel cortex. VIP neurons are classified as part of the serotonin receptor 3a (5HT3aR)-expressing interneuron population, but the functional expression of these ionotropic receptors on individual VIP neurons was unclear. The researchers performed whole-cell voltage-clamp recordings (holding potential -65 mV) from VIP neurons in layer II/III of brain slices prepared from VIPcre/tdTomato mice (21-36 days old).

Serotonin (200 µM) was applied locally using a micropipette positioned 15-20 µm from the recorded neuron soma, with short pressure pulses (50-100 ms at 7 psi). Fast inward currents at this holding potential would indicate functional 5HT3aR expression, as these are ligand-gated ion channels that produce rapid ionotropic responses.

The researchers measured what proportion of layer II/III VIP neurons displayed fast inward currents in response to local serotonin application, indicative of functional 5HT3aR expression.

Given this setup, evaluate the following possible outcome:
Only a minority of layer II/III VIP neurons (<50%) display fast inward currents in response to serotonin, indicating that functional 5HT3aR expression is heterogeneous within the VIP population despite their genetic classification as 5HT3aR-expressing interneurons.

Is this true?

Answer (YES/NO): YES